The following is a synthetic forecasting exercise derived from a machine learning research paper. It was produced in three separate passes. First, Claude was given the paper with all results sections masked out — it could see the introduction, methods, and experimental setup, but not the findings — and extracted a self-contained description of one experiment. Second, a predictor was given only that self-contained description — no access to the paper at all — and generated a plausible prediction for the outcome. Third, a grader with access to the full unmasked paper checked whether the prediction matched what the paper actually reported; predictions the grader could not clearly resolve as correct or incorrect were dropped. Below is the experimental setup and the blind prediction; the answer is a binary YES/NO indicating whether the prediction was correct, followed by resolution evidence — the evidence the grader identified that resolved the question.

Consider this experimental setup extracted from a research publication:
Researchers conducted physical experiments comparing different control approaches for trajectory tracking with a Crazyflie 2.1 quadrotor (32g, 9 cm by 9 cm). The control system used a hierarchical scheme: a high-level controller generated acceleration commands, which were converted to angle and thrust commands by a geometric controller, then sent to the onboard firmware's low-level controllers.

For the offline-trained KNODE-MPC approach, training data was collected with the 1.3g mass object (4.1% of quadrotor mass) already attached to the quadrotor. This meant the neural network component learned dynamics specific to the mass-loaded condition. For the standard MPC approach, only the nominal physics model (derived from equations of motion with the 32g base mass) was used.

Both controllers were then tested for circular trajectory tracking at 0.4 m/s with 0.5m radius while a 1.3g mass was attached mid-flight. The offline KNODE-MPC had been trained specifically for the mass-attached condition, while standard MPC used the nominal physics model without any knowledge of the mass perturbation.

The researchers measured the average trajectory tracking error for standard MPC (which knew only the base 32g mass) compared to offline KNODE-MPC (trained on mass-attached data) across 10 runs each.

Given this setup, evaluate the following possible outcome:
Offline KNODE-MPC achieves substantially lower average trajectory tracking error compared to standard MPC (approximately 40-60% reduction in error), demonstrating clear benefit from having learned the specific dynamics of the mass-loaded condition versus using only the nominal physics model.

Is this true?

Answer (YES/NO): YES